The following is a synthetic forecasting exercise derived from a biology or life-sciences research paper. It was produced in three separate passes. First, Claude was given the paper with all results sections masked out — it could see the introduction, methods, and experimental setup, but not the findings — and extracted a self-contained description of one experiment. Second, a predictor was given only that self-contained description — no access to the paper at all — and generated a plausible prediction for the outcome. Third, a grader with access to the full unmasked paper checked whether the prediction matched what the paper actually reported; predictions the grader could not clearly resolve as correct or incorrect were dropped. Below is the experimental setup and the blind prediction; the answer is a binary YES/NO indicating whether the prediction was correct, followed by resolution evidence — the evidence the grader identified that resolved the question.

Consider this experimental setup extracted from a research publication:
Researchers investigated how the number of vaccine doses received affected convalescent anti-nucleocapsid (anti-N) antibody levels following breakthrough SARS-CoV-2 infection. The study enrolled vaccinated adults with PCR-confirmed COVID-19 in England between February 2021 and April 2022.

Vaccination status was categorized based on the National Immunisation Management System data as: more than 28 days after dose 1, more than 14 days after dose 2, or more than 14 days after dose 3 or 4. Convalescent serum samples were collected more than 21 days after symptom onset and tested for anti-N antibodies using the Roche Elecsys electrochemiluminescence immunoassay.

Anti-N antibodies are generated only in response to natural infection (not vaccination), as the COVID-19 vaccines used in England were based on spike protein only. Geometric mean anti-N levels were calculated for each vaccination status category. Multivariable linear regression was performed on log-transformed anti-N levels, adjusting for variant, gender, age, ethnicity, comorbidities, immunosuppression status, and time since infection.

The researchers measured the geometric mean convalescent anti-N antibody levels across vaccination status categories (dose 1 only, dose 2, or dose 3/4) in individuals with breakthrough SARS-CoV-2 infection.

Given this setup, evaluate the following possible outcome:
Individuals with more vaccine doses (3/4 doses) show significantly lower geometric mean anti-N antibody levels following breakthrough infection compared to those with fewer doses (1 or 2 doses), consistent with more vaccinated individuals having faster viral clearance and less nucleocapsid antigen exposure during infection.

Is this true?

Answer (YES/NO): NO